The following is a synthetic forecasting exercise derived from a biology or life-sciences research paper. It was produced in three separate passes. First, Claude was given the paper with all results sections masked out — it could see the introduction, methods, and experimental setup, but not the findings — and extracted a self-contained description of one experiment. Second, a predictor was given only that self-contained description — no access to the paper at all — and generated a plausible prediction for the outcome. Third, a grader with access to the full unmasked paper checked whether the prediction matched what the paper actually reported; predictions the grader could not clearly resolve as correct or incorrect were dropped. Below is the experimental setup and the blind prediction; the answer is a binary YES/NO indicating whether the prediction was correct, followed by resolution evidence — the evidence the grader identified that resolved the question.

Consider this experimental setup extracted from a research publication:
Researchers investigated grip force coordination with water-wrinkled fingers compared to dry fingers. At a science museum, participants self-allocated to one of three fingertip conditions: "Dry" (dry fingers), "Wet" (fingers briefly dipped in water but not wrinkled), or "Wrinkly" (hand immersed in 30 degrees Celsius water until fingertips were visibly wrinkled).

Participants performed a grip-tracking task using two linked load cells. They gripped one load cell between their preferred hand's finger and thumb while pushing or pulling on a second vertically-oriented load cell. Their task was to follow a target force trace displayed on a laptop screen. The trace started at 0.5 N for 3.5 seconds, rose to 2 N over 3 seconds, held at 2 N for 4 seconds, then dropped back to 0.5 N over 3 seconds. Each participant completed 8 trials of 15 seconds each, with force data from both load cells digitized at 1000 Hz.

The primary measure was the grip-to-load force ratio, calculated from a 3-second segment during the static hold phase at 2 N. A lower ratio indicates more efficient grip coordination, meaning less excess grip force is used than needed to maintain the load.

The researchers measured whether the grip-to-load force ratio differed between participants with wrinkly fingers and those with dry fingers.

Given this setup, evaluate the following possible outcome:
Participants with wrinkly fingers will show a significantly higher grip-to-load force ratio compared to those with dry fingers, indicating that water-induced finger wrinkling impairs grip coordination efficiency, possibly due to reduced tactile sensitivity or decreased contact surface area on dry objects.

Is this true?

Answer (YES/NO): NO